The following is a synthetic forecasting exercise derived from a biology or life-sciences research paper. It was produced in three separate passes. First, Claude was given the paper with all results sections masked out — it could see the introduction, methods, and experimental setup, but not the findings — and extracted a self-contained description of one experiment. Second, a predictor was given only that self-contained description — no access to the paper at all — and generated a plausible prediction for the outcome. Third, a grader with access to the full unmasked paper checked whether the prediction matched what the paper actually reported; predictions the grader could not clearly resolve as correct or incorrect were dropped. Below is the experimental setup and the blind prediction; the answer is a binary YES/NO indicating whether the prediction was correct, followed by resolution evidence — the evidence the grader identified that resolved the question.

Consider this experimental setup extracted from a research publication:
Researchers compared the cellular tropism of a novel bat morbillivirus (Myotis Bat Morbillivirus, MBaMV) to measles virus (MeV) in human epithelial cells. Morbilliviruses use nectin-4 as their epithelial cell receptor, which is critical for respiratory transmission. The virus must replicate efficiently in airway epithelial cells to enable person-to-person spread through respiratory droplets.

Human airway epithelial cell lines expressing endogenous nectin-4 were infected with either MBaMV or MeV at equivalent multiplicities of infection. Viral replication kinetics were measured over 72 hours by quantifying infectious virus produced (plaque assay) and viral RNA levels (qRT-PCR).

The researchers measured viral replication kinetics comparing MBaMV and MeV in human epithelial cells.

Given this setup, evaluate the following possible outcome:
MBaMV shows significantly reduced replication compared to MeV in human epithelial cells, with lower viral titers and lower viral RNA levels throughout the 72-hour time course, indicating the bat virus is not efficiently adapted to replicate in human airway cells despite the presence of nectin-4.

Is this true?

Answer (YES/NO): NO